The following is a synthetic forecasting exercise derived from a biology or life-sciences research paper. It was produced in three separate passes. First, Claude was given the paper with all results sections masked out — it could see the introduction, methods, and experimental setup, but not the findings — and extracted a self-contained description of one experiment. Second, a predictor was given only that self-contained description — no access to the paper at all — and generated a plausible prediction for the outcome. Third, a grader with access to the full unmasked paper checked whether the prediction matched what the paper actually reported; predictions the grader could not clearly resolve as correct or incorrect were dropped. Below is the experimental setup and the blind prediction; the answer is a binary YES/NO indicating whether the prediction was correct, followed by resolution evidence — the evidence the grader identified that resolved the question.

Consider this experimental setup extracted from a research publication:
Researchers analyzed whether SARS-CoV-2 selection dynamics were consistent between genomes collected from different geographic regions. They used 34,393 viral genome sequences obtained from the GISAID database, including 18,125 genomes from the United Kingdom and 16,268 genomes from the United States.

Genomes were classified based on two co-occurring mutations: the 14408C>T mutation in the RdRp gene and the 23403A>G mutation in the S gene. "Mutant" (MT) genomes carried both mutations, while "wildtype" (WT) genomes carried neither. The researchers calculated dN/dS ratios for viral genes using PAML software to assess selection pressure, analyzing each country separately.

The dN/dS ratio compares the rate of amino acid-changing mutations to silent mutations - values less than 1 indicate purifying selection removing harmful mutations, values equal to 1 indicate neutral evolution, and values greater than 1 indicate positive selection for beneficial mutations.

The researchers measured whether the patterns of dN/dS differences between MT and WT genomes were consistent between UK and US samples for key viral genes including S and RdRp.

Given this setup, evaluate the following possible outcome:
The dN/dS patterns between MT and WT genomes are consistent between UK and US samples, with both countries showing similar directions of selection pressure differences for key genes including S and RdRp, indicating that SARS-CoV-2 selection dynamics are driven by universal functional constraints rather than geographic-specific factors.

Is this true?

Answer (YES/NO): YES